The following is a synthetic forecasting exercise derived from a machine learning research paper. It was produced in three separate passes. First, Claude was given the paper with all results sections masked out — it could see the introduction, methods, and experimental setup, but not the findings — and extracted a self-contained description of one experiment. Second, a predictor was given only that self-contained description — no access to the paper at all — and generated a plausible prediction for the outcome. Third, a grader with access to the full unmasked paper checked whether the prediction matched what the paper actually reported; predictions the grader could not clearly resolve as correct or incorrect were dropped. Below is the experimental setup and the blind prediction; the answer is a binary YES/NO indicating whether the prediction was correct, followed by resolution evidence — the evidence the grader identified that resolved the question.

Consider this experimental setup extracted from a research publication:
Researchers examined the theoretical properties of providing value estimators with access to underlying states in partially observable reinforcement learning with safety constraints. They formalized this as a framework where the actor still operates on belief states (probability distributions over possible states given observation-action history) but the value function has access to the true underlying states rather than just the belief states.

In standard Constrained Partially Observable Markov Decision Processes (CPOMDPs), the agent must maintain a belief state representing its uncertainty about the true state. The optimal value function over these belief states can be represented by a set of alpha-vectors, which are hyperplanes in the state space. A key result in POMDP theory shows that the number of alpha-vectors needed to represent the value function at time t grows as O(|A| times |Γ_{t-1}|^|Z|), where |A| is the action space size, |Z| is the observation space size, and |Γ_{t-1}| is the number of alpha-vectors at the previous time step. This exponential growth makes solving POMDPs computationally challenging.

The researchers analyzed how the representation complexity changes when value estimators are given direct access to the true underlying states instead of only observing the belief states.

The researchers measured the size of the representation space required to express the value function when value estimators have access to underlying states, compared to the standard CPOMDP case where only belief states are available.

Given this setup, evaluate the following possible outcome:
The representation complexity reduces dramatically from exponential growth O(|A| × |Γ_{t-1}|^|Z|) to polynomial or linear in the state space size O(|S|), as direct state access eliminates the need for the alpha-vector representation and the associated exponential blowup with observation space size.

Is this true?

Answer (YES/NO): YES